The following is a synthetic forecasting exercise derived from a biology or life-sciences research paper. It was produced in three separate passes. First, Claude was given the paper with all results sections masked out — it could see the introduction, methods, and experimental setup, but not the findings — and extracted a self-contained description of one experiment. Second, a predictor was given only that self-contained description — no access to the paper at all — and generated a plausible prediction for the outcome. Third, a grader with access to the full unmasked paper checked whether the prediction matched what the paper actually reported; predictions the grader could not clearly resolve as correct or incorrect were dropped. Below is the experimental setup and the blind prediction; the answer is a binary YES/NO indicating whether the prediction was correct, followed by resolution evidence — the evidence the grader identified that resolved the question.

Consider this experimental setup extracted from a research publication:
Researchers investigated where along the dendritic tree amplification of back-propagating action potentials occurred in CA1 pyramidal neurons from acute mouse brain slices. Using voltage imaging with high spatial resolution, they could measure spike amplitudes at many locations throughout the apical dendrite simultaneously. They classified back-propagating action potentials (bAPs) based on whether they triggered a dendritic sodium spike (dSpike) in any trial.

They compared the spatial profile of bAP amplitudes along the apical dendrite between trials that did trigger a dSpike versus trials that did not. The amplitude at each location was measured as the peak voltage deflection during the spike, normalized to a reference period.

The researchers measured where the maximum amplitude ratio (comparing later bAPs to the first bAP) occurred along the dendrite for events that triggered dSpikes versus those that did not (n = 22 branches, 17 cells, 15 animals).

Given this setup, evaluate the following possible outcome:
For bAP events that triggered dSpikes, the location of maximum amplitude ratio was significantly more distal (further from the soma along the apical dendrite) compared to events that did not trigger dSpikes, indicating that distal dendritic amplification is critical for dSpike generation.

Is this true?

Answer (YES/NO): YES